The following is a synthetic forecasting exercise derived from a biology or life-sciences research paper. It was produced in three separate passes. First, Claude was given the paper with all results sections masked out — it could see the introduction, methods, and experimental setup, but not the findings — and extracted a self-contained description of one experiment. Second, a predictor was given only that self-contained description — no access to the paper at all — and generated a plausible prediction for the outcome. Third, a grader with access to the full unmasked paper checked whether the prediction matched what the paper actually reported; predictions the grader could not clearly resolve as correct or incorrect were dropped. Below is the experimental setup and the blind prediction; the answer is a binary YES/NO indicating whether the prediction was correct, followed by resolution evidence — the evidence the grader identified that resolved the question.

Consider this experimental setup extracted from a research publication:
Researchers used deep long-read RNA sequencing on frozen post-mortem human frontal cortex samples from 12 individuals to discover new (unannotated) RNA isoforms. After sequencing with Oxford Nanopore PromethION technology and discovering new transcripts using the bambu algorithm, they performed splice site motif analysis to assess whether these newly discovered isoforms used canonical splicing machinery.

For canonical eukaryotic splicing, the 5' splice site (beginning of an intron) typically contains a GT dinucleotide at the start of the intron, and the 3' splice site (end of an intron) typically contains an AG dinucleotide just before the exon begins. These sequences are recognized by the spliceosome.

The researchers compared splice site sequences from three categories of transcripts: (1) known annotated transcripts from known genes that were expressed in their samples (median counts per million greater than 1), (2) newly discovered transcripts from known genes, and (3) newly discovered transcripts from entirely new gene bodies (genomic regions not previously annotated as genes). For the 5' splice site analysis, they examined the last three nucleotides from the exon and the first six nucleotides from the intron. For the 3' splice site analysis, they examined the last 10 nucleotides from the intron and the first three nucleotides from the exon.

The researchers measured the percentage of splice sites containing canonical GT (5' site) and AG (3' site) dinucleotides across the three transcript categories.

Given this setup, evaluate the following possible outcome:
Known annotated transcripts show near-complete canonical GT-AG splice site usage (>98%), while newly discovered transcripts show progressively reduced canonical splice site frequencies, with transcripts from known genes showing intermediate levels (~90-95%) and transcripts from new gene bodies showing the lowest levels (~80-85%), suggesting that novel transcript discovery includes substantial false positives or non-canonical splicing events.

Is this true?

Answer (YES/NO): NO